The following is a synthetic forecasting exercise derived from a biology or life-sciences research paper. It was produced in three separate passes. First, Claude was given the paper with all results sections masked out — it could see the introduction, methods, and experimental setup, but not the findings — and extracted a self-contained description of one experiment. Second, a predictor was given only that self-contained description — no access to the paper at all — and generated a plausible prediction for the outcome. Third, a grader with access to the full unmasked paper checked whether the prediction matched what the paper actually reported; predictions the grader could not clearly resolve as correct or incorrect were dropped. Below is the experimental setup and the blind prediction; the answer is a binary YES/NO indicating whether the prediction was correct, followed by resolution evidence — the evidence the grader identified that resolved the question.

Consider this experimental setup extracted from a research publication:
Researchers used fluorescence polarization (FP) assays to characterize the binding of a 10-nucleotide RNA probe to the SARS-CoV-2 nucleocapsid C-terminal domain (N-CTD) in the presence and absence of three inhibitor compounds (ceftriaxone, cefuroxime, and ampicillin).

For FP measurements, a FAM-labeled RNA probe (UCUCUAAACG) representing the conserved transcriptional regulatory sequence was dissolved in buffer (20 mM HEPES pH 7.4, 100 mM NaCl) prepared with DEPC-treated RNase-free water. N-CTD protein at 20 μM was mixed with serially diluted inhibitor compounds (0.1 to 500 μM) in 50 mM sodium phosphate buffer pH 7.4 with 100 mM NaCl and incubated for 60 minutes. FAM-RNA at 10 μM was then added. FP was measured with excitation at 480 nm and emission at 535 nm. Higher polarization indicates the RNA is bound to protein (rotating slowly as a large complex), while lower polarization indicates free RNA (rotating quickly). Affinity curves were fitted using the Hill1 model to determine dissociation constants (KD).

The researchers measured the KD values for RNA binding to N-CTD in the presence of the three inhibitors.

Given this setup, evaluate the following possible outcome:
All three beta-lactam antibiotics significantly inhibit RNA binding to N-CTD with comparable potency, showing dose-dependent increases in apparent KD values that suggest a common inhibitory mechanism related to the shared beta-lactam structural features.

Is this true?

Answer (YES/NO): NO